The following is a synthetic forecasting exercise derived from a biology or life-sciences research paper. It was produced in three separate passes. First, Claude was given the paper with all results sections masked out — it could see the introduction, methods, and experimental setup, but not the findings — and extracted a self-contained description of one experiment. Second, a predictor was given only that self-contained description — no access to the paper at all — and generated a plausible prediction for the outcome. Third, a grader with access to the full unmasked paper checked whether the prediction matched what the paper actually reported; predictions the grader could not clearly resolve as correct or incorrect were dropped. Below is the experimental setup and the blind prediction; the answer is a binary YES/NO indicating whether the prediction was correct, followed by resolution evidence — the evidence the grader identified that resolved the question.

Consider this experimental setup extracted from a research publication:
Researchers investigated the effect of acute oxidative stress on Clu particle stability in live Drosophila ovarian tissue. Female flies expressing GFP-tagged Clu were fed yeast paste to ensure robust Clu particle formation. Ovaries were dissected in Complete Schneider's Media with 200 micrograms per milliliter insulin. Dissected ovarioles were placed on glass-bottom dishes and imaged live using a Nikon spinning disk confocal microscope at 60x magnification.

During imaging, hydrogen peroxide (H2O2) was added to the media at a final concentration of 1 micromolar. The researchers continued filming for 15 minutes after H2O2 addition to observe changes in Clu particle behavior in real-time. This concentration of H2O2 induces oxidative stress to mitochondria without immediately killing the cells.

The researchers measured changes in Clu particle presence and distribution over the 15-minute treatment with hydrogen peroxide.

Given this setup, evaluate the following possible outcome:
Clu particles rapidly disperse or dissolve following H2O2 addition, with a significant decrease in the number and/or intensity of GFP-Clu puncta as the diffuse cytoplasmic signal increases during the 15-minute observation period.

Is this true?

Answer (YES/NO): YES